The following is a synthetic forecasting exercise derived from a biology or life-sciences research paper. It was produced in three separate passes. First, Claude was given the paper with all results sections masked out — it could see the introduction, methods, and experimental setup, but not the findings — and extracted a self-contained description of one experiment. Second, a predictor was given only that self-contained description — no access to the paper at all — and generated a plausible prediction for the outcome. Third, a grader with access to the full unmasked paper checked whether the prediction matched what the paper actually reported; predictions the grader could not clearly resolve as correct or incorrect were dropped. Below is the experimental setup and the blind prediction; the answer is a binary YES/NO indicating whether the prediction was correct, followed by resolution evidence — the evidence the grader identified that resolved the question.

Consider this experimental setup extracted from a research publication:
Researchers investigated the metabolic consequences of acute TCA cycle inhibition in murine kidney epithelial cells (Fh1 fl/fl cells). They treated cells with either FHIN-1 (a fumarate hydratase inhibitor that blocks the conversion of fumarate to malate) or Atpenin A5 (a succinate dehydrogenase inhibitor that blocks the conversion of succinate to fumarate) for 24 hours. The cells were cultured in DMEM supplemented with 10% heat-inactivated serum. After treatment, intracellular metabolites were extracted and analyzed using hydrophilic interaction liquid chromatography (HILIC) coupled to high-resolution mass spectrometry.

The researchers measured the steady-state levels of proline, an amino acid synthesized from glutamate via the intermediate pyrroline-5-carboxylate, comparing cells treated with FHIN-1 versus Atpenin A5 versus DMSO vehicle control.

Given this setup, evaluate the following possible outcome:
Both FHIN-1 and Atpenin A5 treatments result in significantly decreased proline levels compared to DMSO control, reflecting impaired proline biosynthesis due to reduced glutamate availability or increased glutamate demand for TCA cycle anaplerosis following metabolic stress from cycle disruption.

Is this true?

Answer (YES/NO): NO